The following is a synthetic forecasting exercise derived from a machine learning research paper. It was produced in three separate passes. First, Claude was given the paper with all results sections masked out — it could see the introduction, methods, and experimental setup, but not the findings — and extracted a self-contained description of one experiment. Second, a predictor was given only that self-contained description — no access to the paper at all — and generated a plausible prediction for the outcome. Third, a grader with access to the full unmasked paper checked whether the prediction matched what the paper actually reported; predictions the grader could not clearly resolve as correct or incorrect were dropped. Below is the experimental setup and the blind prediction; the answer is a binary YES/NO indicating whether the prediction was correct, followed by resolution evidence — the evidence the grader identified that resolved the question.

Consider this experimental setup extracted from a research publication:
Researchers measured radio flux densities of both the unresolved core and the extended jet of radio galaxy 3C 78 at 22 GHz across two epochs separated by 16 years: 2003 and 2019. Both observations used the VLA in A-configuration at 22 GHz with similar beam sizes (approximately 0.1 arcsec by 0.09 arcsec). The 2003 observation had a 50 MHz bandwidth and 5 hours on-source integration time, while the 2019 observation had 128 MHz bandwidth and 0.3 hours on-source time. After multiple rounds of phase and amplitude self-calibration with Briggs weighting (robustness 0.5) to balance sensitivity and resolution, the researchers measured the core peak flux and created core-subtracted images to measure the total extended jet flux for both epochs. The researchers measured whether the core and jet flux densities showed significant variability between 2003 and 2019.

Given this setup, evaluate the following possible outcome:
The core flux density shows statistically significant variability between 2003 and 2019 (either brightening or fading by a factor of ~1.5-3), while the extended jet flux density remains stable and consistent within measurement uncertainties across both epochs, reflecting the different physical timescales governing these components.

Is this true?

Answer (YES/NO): NO